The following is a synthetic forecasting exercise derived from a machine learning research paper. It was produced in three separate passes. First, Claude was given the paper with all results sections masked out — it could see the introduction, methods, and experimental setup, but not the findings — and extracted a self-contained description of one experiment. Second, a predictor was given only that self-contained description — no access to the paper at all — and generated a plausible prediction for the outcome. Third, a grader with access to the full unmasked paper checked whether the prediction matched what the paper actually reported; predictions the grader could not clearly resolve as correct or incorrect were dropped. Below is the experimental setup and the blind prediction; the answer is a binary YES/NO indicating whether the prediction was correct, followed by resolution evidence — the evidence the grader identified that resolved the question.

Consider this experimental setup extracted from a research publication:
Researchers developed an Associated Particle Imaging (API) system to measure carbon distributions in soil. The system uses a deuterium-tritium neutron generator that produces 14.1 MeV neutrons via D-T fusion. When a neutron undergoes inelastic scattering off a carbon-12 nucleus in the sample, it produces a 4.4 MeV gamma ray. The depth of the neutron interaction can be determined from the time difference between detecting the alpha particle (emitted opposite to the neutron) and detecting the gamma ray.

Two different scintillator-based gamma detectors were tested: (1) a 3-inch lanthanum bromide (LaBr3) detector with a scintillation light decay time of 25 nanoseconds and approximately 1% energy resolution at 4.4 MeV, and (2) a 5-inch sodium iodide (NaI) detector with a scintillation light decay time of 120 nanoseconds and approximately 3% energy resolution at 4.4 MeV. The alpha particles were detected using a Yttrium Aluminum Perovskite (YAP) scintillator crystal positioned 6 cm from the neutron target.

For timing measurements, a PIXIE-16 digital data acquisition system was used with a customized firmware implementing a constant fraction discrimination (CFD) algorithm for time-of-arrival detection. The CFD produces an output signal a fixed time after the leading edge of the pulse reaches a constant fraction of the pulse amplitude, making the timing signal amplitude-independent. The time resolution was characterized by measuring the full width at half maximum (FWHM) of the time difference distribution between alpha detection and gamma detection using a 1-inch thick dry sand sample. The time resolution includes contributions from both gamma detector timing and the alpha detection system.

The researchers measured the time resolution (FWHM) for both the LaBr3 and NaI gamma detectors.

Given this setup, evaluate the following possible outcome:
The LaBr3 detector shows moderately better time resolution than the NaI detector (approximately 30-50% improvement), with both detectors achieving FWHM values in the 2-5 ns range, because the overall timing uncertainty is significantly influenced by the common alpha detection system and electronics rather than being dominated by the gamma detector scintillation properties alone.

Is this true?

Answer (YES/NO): NO